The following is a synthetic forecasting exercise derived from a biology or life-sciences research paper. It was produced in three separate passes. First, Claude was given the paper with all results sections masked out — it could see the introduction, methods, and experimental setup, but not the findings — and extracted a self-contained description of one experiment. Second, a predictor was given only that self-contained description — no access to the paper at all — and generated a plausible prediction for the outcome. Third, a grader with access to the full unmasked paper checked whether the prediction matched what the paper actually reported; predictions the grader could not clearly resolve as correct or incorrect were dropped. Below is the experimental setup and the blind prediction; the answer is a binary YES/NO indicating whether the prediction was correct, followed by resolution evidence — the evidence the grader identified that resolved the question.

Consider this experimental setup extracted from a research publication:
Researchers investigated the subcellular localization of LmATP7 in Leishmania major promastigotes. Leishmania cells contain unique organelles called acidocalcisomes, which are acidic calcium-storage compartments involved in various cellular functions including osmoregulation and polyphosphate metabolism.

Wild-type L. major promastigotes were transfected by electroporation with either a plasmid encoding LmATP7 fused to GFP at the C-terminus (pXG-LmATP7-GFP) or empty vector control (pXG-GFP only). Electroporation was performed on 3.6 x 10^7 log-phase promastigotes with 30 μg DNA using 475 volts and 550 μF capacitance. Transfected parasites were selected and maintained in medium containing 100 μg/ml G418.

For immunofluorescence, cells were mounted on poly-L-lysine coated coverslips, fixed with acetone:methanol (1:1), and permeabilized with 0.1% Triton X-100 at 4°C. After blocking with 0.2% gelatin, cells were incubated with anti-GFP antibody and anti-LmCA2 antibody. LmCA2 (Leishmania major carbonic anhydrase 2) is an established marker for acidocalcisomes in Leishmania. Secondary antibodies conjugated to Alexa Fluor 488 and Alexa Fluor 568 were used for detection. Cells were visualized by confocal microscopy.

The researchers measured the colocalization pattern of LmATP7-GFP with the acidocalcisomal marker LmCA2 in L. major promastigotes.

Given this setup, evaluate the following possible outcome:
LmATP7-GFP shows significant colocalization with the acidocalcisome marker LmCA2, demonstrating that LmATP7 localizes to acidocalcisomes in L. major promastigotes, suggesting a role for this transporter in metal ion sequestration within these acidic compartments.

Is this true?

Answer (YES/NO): NO